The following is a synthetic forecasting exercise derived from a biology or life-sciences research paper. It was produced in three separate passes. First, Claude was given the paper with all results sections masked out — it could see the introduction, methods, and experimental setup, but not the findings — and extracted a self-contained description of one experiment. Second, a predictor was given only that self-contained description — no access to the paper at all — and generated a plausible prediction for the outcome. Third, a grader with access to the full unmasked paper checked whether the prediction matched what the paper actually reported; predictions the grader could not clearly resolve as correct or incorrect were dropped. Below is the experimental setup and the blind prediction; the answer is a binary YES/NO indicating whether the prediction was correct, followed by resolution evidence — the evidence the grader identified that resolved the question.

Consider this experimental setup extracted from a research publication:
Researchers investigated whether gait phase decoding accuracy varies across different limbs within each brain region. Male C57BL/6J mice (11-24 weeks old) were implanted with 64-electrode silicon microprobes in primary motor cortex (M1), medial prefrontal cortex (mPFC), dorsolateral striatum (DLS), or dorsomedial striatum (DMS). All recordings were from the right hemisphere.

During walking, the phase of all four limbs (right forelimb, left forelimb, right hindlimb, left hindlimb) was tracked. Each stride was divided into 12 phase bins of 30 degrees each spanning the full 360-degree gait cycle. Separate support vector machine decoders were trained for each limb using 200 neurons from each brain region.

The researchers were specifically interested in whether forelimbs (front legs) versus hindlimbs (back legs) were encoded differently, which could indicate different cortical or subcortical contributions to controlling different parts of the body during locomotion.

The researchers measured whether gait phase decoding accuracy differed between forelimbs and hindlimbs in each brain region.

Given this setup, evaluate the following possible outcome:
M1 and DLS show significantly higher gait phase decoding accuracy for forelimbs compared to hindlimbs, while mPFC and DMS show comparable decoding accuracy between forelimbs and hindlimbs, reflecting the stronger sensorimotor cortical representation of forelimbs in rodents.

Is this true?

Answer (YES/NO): NO